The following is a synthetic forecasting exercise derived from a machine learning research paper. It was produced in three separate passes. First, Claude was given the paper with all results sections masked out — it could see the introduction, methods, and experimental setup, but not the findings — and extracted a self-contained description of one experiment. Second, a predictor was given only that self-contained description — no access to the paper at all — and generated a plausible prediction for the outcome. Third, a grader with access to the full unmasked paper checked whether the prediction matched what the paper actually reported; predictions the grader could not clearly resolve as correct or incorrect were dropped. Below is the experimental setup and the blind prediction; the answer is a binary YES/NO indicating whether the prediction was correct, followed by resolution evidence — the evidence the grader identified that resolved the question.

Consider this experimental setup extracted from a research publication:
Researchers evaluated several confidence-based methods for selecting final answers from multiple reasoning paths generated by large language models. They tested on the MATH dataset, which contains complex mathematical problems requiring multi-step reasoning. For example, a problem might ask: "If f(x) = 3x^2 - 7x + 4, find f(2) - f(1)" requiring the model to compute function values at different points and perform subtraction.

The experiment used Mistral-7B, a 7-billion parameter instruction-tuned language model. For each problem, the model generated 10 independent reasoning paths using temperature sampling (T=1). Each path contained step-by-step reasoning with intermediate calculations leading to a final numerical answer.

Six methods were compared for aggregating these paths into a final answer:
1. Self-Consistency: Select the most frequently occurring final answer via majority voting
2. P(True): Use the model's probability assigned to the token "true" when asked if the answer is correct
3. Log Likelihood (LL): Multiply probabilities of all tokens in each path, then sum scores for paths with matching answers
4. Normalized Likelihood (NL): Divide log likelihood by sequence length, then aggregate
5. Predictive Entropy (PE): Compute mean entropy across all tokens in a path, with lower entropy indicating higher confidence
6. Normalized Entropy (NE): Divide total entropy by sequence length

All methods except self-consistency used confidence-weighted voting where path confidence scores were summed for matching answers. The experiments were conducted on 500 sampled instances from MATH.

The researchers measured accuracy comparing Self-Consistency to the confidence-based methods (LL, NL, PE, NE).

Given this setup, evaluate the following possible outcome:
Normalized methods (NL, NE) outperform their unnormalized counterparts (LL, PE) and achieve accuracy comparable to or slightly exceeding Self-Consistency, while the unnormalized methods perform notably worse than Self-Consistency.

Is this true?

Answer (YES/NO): YES